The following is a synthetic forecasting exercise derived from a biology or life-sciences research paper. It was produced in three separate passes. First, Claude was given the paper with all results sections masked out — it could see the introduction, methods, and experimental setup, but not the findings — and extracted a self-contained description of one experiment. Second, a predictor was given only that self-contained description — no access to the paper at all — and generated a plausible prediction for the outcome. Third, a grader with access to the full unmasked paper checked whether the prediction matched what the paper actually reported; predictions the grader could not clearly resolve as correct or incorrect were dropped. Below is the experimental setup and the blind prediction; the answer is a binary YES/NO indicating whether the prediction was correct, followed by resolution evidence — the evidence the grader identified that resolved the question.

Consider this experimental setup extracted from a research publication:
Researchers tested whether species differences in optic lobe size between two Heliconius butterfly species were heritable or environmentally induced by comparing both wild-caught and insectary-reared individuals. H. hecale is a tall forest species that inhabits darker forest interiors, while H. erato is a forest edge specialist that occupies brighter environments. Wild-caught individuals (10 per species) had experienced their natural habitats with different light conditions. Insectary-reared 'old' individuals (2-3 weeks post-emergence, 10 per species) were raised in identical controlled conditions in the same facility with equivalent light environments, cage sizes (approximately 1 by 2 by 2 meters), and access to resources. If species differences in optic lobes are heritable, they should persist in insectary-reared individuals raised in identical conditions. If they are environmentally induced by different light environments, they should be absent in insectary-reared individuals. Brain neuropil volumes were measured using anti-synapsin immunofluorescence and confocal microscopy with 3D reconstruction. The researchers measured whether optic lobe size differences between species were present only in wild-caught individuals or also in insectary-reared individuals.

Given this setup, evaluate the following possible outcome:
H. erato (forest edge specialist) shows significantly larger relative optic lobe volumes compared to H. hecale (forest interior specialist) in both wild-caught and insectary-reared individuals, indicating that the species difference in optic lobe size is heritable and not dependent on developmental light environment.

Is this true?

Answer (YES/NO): YES